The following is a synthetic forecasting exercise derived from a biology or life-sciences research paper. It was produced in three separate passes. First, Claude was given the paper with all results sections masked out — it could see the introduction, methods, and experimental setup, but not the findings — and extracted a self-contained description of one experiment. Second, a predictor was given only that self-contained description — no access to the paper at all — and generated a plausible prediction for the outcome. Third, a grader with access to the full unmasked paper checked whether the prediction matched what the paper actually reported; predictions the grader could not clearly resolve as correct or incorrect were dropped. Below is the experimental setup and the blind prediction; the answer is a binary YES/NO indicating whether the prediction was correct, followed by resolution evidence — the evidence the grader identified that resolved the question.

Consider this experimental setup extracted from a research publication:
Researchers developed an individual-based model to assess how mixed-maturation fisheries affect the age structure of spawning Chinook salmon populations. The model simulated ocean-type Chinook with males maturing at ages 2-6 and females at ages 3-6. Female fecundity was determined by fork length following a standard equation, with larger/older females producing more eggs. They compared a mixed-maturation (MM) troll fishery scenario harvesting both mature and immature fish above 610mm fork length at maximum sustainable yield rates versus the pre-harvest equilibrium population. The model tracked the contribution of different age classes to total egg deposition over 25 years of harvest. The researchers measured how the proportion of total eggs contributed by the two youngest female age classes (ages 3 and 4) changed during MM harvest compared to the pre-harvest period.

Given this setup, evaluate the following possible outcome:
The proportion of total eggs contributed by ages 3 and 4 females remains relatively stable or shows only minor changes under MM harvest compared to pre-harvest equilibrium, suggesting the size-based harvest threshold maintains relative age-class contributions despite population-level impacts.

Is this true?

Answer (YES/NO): NO